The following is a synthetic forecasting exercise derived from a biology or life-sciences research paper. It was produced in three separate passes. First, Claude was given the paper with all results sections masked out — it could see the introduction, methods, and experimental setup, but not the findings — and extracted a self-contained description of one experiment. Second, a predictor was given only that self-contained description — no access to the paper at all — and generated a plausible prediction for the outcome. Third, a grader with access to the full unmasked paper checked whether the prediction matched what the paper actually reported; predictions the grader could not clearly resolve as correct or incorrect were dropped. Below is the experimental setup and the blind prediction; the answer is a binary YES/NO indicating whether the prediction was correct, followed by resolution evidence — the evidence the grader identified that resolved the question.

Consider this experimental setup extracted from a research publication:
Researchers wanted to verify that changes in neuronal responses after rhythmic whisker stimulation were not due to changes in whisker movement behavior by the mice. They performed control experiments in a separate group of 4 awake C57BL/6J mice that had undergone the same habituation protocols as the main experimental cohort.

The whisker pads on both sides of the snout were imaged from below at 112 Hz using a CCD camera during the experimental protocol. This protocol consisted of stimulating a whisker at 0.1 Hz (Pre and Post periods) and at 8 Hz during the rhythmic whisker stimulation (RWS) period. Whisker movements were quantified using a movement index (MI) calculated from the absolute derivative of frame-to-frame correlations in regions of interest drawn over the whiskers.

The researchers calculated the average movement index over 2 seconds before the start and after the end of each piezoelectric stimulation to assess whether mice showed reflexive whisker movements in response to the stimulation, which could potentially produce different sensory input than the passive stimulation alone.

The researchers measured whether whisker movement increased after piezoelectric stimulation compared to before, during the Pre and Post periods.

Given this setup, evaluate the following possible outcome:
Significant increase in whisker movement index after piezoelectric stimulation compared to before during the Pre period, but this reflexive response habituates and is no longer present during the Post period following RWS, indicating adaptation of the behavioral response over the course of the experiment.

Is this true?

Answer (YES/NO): NO